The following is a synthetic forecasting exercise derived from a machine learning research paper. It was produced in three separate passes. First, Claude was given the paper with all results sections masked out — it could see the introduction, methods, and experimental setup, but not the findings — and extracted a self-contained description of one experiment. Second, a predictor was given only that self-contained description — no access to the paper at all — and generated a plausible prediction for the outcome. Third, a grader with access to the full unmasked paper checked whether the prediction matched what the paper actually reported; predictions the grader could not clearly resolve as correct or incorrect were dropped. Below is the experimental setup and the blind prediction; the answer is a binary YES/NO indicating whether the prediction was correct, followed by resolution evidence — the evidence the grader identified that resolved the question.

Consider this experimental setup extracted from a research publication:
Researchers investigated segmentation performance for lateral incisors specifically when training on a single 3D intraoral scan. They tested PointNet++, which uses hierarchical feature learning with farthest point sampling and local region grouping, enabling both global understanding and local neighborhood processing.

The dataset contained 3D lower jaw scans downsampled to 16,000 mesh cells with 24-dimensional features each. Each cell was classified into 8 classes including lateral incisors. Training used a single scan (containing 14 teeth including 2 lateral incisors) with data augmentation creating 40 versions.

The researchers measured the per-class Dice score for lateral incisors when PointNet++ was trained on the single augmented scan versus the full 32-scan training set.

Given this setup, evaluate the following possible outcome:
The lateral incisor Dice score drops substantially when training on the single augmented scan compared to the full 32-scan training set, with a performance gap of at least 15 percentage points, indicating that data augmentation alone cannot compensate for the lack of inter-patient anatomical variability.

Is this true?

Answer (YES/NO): YES